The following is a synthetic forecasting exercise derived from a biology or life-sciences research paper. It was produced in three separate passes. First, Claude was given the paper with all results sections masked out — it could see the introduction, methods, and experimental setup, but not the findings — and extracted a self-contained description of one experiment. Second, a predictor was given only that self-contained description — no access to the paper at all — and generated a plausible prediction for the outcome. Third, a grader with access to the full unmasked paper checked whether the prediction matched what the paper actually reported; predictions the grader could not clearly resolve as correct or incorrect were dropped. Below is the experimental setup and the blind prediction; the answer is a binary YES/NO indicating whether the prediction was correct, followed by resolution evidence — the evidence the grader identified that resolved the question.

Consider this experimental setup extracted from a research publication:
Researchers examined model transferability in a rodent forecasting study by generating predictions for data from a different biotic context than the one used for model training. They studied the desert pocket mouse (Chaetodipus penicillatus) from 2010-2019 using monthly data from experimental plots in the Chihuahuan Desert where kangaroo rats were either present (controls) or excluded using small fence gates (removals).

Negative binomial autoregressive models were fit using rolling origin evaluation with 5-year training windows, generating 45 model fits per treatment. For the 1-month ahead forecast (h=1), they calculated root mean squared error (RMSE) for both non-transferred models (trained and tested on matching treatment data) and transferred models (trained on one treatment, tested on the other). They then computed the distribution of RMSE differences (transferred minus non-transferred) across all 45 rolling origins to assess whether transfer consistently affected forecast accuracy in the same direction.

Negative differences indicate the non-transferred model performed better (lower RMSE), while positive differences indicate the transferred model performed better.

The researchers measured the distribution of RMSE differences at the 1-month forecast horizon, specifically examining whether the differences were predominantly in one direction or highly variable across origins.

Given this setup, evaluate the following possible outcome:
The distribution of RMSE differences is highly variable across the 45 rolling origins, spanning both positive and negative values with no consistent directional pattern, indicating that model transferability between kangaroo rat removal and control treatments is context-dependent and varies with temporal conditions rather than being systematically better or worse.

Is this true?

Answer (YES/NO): NO